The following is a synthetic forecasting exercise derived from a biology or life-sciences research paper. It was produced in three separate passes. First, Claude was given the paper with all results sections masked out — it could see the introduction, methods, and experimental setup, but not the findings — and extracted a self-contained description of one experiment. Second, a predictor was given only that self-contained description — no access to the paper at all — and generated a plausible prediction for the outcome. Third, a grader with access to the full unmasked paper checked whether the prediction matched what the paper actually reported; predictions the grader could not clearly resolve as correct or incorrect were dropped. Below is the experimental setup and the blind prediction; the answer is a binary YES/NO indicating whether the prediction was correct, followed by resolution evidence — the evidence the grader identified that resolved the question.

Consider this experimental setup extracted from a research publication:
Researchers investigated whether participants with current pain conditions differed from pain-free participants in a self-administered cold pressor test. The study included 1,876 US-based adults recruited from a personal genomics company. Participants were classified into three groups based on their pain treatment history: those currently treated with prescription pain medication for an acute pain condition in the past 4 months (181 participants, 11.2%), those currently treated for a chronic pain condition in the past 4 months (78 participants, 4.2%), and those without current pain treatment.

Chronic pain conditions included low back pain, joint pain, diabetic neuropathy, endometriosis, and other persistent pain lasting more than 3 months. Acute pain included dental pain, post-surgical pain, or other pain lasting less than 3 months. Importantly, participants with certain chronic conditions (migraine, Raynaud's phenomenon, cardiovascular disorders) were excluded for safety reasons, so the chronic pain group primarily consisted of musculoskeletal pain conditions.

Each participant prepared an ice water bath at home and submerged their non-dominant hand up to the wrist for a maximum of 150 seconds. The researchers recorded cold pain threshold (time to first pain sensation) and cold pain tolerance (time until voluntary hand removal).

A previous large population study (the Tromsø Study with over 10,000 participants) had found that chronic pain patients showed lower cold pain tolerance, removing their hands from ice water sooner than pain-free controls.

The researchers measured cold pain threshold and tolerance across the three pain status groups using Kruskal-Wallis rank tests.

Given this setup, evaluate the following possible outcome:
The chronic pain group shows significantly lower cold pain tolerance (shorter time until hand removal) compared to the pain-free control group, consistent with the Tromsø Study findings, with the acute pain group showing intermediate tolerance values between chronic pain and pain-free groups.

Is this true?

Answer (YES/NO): NO